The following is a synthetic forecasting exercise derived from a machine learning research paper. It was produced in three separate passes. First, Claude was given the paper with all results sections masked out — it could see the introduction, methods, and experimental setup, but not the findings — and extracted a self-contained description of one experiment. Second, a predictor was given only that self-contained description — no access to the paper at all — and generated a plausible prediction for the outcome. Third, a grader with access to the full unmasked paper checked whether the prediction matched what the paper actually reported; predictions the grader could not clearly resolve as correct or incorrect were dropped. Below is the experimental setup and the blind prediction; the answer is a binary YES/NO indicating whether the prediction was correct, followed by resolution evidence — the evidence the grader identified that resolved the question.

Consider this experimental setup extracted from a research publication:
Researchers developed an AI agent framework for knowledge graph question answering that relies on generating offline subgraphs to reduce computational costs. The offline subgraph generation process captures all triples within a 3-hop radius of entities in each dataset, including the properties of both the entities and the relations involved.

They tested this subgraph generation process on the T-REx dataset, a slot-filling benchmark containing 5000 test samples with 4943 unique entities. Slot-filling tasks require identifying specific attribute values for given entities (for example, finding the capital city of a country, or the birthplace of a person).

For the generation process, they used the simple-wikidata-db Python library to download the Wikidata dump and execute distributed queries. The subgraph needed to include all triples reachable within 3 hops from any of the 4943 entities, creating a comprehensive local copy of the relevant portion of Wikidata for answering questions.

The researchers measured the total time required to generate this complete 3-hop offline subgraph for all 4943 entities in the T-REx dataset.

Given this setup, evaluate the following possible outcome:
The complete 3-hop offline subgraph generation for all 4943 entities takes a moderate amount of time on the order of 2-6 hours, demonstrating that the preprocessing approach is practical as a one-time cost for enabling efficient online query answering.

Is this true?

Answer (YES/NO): NO